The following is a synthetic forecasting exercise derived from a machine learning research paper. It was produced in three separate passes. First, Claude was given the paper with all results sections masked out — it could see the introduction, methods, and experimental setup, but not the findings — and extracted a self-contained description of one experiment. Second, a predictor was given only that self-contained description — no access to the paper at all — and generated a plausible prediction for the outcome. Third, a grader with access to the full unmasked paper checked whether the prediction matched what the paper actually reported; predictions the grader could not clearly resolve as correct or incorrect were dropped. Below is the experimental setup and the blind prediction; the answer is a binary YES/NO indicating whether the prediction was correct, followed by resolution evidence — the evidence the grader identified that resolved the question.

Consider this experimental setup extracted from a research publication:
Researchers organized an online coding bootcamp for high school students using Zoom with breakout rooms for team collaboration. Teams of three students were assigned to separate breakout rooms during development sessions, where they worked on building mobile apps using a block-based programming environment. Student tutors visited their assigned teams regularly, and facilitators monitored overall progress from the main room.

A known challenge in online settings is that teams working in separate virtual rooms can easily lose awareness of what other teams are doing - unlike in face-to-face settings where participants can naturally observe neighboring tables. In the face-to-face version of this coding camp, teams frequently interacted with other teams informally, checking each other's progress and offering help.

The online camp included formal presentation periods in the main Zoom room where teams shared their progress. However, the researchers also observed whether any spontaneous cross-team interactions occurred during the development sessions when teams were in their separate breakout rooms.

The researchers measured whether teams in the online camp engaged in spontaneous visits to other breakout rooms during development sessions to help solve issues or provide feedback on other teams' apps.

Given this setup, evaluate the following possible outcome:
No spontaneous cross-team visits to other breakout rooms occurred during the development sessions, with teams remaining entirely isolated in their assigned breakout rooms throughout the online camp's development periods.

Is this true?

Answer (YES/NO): NO